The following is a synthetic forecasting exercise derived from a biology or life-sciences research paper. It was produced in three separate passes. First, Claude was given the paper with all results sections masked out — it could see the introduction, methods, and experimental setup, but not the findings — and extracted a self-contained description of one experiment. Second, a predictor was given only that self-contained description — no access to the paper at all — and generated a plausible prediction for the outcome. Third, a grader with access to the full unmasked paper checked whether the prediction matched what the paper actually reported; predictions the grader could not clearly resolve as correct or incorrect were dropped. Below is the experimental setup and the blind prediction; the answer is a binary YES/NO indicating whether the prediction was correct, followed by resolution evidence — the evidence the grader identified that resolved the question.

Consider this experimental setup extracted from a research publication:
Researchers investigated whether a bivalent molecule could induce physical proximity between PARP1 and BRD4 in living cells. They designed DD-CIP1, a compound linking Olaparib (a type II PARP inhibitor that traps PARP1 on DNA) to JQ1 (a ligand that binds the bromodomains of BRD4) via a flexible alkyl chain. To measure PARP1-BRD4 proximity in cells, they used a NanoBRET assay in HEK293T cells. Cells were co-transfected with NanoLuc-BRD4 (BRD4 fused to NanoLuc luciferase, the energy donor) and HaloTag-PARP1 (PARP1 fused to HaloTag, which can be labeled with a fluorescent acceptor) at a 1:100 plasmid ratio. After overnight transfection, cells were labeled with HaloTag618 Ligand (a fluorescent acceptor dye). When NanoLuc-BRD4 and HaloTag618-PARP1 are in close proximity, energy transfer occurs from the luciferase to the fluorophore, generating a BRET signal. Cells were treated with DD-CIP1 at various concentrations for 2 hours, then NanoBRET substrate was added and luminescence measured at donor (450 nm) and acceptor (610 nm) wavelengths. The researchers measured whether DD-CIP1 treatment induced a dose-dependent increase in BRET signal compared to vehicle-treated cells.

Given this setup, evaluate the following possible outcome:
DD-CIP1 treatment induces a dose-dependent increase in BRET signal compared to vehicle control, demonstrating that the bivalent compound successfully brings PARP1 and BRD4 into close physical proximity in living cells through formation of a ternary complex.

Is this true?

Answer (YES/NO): YES